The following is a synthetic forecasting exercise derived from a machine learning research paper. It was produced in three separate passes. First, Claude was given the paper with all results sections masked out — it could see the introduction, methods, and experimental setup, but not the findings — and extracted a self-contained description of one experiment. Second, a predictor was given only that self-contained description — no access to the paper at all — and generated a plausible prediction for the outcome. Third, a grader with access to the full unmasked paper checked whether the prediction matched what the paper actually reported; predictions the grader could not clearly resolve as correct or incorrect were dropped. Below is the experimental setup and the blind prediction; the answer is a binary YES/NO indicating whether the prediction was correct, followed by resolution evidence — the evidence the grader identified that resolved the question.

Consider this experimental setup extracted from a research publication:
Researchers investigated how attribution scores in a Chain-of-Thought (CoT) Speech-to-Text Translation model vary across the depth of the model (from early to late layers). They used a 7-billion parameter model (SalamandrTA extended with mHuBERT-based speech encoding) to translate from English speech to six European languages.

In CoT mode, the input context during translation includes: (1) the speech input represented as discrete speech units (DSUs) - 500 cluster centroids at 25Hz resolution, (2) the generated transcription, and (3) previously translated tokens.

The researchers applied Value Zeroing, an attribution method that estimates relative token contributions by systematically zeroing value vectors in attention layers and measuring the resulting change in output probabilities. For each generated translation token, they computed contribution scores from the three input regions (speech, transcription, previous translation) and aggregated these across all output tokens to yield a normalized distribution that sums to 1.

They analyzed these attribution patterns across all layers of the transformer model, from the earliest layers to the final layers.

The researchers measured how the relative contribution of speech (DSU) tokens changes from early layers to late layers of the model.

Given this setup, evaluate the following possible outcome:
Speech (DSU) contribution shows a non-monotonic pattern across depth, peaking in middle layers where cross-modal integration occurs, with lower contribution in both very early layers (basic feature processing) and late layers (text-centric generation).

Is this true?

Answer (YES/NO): NO